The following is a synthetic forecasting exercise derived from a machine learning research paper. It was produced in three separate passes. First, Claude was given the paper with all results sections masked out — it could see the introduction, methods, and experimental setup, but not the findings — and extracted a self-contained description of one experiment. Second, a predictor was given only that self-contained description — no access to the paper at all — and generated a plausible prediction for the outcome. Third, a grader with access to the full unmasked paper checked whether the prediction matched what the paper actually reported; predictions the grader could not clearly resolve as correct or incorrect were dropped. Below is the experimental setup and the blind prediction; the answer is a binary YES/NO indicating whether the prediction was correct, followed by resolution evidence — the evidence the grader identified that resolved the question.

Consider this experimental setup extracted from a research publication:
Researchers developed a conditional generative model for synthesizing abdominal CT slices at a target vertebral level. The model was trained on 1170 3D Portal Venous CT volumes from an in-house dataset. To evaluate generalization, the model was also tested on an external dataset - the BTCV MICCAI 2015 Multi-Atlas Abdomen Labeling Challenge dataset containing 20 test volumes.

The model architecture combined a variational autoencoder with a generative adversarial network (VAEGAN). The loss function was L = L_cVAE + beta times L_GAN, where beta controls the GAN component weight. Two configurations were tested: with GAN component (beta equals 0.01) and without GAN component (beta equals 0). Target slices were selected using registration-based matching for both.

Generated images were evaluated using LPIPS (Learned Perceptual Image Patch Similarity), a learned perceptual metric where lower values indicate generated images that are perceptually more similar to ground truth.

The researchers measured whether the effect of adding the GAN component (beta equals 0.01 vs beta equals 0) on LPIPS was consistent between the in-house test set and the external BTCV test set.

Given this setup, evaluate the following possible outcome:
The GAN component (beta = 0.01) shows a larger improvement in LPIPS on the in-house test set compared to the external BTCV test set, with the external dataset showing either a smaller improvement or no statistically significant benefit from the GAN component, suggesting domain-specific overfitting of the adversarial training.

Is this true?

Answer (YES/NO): NO